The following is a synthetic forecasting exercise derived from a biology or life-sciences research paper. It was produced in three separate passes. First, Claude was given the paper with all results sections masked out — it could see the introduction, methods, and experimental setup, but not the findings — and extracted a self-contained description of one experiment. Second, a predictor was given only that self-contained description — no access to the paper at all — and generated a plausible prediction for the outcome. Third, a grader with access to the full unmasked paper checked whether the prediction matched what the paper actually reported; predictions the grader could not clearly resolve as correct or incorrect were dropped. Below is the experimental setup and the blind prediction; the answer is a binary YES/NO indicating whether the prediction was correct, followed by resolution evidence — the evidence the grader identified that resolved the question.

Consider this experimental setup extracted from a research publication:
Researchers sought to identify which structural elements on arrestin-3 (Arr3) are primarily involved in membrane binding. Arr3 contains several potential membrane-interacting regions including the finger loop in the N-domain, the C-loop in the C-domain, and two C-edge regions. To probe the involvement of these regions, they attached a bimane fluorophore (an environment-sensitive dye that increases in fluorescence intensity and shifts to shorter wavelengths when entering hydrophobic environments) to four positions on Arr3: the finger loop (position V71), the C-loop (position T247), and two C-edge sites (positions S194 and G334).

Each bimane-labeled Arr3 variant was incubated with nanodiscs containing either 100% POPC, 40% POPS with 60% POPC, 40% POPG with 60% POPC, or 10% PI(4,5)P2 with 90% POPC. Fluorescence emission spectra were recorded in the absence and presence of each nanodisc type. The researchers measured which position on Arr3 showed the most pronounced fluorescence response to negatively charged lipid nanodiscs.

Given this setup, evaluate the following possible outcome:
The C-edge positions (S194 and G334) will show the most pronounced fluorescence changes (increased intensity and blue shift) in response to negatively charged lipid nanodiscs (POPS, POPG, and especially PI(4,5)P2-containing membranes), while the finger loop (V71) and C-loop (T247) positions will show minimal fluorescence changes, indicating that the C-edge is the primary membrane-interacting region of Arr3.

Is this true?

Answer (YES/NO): NO